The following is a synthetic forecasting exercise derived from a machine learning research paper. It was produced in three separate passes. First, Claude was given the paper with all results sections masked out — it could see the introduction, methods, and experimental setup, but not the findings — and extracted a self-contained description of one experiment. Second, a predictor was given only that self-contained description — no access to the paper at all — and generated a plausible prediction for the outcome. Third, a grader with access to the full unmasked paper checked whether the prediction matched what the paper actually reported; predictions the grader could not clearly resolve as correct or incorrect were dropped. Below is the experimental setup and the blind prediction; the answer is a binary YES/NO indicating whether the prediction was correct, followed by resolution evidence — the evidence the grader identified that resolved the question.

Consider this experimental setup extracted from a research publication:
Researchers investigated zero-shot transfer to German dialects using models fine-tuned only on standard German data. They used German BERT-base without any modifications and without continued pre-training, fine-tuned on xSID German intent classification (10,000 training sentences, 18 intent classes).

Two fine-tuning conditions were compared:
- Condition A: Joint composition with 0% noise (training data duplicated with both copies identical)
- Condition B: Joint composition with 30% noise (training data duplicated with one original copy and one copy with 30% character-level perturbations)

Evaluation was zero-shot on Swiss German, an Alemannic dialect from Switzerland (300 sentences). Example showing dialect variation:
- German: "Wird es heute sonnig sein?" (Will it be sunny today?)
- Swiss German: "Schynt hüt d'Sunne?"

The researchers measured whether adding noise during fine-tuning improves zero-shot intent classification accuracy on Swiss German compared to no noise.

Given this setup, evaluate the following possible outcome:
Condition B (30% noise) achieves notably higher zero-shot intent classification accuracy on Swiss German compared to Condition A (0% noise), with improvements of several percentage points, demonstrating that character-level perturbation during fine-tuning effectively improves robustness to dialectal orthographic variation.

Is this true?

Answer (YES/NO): YES